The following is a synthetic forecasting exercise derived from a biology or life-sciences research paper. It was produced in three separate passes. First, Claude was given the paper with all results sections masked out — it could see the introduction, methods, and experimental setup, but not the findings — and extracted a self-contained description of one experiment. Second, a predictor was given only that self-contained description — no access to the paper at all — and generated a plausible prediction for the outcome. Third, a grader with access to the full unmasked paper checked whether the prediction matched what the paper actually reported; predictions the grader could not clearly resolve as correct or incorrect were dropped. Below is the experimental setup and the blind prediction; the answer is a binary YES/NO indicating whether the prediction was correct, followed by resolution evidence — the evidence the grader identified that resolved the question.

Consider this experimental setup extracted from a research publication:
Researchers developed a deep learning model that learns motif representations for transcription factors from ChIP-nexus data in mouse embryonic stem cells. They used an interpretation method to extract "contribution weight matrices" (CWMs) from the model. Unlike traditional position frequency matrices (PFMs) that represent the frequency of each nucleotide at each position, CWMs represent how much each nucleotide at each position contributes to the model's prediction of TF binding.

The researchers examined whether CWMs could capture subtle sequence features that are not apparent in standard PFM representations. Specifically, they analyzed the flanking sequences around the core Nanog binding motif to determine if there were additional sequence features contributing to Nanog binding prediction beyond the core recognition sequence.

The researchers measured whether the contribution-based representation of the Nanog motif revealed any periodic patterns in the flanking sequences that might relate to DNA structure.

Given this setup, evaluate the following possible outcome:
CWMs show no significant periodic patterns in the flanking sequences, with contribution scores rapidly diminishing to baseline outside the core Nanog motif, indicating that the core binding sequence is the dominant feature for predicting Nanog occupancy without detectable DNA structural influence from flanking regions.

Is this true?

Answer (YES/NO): NO